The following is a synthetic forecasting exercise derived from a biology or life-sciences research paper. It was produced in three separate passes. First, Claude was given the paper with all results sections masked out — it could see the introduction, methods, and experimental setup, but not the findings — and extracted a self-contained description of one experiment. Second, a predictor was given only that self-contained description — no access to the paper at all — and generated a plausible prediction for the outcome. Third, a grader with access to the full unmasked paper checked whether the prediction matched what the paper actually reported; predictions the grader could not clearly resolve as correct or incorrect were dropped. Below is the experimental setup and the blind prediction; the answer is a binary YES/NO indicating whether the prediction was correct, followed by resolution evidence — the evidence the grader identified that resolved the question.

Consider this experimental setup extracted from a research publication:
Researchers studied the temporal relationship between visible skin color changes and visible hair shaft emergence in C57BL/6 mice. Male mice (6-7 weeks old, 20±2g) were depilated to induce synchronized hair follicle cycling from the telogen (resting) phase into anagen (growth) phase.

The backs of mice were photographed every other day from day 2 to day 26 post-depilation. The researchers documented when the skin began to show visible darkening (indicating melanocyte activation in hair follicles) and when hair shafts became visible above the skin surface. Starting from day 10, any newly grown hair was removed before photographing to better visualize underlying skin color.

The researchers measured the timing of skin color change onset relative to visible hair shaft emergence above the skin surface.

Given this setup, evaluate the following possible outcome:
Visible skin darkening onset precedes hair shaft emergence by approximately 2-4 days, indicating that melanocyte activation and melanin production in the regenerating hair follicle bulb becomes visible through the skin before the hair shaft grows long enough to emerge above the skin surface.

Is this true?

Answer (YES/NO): YES